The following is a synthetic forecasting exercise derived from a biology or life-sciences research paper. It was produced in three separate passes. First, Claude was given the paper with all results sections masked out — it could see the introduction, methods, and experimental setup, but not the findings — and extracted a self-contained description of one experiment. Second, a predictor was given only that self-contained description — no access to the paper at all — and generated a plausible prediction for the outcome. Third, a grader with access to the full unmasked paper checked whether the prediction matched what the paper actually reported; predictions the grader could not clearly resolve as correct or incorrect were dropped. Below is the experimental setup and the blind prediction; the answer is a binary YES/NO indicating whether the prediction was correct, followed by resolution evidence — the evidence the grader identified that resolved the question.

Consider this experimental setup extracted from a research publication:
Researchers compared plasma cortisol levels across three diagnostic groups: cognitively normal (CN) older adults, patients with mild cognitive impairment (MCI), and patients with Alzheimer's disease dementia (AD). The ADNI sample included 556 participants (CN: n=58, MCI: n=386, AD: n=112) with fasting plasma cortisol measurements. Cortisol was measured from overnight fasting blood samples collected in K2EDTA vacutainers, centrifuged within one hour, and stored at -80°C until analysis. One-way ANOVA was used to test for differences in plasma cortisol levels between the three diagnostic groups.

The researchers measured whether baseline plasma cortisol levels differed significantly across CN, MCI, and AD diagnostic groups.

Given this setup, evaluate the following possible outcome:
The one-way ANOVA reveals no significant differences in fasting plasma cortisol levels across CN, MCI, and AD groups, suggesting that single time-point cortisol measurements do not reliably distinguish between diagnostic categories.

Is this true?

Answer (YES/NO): NO